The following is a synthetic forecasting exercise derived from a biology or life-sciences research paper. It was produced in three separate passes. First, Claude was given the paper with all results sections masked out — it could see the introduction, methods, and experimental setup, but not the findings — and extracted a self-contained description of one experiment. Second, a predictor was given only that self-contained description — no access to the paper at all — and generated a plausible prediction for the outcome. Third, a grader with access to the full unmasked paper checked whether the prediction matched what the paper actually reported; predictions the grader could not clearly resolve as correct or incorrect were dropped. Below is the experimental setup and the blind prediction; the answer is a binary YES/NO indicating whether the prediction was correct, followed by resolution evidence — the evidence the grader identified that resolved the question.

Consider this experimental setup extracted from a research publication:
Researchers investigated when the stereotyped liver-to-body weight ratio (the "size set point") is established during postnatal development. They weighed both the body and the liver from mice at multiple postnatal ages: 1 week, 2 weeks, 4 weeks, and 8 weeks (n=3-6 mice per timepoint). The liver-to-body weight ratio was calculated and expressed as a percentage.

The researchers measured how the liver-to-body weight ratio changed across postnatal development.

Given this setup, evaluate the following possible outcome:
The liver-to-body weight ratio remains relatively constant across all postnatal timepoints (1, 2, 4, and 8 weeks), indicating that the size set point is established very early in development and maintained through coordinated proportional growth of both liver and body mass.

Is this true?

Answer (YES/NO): NO